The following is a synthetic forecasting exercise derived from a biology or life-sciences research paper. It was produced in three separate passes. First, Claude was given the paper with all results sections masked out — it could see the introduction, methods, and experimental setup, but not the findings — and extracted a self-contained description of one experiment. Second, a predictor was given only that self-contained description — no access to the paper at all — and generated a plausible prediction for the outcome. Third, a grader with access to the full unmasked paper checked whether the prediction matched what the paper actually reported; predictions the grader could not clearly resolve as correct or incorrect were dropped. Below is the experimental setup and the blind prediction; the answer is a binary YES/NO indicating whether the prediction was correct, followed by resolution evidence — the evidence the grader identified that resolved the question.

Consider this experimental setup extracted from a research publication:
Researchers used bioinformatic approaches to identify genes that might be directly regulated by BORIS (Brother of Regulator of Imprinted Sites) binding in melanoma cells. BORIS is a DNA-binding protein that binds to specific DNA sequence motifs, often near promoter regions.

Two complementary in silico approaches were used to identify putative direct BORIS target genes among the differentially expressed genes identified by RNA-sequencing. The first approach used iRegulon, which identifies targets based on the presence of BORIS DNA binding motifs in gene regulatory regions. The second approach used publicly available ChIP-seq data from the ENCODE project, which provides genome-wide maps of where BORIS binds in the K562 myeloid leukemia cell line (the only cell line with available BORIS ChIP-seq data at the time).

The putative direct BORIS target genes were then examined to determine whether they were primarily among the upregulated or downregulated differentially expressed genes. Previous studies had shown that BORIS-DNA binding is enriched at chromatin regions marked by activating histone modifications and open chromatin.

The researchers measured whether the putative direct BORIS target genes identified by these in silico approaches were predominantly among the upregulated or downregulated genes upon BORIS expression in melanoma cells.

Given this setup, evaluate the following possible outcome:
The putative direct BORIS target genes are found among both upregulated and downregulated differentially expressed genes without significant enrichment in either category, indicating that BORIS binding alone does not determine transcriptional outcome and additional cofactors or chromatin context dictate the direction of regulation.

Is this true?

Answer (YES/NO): NO